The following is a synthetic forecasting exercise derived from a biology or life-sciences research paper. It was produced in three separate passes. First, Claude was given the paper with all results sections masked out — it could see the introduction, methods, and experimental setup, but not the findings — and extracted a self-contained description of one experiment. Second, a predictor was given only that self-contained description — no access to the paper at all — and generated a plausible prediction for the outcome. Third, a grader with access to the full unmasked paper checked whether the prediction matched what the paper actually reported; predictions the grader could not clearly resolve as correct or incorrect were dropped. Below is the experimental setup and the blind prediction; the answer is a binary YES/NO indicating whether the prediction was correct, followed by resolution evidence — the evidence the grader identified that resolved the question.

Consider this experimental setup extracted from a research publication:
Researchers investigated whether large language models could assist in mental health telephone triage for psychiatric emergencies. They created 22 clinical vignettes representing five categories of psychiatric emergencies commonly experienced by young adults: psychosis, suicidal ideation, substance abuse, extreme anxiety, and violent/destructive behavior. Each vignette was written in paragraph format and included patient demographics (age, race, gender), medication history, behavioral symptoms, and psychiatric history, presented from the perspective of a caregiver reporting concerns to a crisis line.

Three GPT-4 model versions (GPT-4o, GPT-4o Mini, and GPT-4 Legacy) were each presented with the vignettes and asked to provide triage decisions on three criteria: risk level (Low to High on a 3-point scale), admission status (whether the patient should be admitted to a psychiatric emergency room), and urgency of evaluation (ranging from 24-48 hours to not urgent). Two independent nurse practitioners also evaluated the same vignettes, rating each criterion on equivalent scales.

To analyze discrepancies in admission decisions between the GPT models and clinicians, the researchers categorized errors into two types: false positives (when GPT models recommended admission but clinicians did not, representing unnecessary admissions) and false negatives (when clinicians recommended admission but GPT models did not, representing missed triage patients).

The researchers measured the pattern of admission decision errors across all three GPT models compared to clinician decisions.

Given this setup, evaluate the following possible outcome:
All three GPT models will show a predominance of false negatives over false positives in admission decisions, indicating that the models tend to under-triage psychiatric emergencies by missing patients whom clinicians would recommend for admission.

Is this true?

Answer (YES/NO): NO